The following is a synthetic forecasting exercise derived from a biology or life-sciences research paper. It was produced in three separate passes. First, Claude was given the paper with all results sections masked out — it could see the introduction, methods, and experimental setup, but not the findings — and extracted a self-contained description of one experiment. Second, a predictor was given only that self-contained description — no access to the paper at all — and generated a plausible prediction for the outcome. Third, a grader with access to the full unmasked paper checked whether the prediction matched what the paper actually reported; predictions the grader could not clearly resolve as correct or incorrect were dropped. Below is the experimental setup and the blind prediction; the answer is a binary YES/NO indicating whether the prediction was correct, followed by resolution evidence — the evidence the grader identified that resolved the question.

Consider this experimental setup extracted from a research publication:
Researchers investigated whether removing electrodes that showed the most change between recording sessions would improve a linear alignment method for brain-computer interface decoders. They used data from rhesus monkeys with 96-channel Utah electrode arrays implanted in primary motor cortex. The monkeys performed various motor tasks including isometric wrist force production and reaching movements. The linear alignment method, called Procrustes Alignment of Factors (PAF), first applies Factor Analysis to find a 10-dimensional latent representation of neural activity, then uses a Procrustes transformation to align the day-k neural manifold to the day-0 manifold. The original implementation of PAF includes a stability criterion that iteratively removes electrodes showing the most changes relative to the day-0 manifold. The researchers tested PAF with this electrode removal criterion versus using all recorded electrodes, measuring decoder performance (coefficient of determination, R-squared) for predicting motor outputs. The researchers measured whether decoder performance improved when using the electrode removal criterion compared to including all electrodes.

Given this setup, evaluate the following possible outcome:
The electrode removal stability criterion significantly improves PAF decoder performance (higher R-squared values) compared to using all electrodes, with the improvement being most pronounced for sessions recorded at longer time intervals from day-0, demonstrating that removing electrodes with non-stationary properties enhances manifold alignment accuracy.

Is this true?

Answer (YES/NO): NO